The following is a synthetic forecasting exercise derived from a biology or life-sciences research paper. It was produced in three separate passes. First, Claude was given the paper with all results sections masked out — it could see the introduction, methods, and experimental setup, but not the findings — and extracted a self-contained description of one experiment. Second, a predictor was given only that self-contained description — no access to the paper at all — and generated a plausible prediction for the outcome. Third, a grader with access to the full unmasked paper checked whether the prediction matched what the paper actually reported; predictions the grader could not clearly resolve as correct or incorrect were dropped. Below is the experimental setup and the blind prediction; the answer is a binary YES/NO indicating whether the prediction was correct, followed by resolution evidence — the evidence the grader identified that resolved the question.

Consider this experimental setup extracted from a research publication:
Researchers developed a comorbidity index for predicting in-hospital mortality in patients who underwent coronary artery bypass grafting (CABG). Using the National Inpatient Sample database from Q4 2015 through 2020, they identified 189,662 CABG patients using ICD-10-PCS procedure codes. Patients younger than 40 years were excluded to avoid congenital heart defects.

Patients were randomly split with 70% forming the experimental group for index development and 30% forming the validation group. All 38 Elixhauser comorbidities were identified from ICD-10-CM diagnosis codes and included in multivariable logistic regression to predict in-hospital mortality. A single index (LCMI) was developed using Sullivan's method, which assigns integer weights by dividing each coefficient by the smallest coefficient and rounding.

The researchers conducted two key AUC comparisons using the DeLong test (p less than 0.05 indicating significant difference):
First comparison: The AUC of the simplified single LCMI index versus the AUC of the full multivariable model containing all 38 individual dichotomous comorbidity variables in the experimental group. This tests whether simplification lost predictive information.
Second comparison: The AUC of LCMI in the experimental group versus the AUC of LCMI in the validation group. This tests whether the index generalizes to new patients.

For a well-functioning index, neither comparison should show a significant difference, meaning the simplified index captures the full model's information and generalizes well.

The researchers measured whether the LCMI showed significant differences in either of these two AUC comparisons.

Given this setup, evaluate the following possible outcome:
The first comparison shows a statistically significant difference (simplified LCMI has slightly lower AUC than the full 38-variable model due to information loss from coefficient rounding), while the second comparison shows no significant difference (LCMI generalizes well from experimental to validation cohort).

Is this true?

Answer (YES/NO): NO